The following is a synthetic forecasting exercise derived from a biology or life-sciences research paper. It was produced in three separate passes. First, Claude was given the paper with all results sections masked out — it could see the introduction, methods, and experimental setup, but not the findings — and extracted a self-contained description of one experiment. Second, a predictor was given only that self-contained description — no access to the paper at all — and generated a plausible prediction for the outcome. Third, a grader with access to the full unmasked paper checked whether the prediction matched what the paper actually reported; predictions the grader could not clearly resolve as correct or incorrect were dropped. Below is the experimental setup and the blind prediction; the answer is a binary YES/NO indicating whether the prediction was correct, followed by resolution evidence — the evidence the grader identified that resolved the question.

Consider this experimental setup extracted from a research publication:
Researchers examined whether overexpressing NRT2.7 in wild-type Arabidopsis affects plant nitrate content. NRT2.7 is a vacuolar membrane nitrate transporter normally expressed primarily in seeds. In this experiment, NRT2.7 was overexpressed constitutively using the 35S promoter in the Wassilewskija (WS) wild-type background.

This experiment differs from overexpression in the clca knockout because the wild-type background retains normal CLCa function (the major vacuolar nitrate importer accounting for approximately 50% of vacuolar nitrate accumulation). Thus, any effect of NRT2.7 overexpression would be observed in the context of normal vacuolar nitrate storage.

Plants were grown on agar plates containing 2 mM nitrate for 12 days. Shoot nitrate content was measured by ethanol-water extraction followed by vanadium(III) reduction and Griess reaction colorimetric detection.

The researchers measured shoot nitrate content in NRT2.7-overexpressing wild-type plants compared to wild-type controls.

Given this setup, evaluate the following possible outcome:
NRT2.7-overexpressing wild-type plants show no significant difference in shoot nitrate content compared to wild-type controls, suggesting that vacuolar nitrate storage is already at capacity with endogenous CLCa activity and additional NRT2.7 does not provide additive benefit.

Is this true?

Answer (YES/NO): YES